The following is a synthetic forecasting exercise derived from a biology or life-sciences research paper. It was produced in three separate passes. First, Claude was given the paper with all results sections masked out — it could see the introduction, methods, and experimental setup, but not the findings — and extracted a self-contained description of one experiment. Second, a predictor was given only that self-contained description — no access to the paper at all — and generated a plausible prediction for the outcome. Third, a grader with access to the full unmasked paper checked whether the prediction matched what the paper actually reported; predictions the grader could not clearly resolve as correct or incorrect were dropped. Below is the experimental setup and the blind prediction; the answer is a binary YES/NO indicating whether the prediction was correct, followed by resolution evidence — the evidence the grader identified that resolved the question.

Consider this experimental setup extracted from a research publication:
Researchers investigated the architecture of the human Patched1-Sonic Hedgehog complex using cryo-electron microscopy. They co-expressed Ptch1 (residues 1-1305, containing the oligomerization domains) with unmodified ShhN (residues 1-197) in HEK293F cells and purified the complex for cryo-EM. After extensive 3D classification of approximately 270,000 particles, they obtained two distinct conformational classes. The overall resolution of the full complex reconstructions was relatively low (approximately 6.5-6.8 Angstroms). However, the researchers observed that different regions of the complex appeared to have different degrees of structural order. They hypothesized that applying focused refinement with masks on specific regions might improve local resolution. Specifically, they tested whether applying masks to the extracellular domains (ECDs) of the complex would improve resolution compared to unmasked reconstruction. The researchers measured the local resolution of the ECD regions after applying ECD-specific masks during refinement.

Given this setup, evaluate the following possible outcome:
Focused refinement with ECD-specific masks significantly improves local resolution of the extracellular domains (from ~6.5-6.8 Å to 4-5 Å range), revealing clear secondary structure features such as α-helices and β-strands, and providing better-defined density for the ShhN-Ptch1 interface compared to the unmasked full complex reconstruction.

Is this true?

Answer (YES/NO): YES